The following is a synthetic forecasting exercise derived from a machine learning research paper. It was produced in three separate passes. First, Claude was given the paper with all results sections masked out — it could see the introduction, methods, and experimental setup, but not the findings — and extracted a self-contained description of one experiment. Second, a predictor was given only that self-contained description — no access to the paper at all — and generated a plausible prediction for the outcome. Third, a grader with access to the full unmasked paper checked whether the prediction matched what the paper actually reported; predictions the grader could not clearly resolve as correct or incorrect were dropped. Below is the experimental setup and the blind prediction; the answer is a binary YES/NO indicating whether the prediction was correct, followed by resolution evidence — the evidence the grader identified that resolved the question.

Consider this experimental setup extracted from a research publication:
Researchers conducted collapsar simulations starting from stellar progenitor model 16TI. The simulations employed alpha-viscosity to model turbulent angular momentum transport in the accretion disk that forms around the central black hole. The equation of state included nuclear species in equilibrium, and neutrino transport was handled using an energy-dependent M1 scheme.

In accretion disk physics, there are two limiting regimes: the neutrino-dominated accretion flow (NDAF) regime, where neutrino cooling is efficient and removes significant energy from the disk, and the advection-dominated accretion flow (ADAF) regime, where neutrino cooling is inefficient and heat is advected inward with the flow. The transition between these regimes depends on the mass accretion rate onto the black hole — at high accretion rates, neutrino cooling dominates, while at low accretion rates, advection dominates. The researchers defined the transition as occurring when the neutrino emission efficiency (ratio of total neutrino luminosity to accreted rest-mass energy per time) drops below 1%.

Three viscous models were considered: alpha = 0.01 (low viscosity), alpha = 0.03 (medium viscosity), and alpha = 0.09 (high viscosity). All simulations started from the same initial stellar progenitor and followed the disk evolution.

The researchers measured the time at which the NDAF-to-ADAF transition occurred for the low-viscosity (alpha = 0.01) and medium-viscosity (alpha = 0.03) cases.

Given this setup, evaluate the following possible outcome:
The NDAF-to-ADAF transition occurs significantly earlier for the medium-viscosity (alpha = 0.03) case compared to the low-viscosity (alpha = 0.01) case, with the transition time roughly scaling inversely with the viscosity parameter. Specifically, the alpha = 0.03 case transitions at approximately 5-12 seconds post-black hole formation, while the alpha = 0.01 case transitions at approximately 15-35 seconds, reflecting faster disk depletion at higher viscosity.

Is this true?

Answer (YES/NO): NO